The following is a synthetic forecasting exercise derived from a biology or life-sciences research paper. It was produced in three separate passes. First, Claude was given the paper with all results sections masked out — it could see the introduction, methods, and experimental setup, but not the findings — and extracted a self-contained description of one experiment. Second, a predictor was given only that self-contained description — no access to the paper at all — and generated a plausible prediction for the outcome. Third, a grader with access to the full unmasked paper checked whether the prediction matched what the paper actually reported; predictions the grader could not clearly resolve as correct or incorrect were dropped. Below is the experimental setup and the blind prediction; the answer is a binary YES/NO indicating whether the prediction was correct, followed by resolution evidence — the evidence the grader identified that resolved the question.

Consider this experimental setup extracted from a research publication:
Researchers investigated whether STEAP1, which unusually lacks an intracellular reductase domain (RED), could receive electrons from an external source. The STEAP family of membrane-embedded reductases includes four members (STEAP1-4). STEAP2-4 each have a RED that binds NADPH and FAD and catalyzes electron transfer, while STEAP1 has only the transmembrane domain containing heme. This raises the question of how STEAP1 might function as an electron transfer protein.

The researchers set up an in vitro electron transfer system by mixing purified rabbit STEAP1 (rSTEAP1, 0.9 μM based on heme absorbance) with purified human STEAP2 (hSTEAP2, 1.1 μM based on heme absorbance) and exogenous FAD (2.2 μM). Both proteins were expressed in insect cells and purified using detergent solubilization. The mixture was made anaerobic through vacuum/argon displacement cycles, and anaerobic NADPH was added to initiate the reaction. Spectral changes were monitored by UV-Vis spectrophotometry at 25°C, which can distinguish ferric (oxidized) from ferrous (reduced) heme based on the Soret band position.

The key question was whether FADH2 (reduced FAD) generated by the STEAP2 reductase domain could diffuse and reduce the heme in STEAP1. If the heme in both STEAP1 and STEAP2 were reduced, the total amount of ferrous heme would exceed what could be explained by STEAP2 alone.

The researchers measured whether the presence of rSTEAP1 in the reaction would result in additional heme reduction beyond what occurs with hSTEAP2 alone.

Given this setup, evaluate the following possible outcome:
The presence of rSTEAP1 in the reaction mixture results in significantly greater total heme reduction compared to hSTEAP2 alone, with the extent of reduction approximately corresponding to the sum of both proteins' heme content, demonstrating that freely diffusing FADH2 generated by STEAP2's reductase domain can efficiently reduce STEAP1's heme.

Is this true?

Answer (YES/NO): YES